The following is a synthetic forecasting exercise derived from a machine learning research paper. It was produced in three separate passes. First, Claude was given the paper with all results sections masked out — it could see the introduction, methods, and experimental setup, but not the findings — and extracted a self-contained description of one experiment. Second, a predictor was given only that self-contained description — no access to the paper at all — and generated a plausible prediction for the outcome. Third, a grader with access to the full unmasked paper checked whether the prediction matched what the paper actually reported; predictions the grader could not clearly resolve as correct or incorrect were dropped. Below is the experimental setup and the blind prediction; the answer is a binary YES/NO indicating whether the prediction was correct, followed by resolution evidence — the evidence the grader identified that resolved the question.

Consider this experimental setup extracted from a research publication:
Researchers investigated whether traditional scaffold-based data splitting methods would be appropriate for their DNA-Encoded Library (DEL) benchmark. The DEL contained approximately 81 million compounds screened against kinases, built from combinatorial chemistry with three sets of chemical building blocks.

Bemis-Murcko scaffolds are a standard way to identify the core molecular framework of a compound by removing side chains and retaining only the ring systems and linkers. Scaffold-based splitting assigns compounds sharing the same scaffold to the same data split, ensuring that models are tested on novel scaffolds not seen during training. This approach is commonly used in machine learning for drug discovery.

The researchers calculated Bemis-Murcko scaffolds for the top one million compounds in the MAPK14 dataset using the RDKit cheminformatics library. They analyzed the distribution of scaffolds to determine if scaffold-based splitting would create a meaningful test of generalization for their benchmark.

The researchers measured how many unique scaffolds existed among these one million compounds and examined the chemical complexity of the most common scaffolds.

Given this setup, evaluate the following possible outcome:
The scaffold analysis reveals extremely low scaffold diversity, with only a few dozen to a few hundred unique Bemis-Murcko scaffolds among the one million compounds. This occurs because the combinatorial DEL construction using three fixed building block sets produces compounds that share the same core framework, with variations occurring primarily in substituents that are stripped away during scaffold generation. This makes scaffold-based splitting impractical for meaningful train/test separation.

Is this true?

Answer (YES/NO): NO